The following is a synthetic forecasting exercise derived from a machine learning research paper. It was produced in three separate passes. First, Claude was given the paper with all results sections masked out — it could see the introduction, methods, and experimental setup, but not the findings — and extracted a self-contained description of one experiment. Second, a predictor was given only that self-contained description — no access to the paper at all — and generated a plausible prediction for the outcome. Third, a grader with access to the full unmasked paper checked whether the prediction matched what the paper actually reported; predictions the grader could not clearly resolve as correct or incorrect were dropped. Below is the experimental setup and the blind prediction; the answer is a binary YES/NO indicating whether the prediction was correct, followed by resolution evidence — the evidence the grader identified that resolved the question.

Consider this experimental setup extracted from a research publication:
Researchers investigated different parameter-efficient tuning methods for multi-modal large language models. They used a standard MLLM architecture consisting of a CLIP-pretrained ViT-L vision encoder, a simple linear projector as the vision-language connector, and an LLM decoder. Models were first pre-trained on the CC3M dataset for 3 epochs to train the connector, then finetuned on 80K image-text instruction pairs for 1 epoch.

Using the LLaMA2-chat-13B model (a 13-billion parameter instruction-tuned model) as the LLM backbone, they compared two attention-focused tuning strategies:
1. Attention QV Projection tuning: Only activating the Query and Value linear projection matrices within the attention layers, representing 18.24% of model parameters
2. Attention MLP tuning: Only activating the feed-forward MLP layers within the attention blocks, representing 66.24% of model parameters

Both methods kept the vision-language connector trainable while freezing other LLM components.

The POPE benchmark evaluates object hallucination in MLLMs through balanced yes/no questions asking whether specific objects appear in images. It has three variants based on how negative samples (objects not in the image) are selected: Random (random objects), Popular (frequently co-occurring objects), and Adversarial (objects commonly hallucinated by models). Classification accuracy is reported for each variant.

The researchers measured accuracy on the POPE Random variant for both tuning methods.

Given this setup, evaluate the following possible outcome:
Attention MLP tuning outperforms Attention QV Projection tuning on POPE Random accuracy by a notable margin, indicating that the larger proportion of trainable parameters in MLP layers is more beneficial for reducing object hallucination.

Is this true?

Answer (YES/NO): NO